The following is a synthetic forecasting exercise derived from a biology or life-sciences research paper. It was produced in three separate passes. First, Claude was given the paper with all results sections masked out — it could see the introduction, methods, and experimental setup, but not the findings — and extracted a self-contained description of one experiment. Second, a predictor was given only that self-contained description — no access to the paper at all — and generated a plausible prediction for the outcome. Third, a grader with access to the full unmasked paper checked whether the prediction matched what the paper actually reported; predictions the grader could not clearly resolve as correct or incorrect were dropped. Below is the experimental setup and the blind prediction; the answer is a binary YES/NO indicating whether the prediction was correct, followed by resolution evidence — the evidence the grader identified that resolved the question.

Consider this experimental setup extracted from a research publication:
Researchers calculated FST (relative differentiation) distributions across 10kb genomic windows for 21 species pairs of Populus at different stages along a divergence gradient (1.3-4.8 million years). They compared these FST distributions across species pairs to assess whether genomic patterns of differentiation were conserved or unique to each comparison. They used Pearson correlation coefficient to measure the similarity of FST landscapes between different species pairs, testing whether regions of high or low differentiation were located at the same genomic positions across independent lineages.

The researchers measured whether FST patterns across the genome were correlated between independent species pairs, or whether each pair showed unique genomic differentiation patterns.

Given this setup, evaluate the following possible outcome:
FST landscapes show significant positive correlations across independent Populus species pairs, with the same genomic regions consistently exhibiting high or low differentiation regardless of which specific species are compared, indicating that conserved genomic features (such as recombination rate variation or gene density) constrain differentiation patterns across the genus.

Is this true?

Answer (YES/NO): YES